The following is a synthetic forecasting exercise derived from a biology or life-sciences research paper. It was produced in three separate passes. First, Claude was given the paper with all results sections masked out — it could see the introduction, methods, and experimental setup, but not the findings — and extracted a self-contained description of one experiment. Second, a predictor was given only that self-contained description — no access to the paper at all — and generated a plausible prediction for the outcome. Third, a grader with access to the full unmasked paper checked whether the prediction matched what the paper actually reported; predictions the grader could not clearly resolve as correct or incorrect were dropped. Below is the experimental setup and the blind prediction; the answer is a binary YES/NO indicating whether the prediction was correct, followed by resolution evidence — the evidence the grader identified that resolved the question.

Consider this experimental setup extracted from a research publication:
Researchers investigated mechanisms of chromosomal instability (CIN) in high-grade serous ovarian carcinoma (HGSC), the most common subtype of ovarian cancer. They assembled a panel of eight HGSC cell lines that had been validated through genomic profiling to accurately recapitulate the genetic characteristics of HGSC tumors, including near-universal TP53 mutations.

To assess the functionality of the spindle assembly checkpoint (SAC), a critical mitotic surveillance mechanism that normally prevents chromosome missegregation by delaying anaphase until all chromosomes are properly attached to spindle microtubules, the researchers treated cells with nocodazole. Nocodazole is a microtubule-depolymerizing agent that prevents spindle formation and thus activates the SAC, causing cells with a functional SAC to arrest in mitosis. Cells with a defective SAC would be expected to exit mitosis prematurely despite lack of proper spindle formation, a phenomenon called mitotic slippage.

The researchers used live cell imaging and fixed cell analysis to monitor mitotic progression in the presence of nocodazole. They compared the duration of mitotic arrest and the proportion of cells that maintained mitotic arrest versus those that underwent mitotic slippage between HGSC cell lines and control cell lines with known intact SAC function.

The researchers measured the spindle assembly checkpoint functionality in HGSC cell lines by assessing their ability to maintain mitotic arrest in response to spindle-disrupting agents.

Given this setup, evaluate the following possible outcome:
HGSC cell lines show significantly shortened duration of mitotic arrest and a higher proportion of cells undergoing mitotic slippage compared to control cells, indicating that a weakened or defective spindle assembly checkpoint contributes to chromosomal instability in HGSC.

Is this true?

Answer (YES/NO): NO